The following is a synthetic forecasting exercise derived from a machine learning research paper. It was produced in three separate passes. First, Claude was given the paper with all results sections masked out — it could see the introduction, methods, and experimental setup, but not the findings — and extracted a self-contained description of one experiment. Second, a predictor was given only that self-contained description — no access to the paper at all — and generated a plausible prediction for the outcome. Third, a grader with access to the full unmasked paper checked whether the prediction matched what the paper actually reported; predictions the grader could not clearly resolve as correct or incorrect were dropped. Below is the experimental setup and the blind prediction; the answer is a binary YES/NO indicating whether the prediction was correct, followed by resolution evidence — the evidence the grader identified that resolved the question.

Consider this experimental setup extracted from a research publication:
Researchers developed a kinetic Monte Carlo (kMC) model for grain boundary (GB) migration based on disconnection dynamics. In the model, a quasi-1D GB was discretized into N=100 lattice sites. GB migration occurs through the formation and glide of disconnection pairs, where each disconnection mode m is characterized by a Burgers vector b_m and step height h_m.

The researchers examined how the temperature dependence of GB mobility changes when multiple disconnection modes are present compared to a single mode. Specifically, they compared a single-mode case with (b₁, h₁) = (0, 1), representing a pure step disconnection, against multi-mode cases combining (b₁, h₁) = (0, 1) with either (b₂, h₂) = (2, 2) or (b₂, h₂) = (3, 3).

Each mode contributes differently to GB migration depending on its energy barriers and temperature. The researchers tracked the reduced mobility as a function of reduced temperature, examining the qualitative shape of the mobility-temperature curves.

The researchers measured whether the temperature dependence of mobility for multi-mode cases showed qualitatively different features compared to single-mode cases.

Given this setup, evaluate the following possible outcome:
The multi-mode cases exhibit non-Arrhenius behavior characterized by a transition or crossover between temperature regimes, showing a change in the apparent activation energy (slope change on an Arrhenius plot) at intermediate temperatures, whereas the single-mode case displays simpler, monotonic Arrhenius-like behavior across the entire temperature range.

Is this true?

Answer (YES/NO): NO